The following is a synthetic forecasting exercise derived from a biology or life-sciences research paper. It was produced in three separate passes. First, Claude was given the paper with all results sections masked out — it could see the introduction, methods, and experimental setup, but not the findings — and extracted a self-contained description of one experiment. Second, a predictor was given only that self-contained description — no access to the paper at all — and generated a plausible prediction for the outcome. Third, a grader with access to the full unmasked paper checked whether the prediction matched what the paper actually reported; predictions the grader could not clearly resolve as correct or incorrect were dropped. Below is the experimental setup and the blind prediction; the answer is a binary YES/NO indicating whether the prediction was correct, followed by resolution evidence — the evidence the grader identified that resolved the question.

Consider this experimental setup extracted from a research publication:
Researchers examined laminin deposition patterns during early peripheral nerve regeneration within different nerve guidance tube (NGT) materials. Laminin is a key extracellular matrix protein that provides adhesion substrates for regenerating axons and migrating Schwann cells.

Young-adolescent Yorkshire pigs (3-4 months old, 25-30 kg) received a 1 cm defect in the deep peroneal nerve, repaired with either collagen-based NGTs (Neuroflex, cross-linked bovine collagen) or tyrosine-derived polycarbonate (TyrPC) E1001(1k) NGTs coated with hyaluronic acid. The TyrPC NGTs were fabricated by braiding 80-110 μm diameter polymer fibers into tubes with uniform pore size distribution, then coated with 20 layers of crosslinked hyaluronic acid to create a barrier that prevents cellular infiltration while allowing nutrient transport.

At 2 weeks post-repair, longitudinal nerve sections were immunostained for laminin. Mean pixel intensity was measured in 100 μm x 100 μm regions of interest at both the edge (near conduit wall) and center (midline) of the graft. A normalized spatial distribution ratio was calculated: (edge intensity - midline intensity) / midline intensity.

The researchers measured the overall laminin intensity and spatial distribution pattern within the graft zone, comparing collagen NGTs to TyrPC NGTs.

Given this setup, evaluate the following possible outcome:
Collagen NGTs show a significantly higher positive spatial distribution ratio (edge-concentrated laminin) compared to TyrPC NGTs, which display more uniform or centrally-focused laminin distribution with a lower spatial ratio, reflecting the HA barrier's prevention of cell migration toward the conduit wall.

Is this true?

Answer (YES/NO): NO